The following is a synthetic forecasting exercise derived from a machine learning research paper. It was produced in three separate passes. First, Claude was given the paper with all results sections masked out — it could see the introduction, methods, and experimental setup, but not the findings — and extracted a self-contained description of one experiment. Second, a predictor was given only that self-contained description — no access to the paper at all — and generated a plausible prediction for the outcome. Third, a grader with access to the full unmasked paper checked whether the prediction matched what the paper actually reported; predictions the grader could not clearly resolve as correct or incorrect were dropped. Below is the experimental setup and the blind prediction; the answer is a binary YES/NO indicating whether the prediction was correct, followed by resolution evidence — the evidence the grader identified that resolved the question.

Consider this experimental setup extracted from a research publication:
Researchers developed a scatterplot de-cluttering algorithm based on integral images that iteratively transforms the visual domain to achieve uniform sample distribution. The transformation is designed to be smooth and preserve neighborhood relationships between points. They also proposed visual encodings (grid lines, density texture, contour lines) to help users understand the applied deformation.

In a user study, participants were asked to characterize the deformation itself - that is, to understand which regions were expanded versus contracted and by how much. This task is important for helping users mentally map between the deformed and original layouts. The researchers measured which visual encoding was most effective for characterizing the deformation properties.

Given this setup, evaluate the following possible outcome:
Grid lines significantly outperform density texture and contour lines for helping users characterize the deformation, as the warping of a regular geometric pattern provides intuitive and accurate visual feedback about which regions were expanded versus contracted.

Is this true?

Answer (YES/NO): NO